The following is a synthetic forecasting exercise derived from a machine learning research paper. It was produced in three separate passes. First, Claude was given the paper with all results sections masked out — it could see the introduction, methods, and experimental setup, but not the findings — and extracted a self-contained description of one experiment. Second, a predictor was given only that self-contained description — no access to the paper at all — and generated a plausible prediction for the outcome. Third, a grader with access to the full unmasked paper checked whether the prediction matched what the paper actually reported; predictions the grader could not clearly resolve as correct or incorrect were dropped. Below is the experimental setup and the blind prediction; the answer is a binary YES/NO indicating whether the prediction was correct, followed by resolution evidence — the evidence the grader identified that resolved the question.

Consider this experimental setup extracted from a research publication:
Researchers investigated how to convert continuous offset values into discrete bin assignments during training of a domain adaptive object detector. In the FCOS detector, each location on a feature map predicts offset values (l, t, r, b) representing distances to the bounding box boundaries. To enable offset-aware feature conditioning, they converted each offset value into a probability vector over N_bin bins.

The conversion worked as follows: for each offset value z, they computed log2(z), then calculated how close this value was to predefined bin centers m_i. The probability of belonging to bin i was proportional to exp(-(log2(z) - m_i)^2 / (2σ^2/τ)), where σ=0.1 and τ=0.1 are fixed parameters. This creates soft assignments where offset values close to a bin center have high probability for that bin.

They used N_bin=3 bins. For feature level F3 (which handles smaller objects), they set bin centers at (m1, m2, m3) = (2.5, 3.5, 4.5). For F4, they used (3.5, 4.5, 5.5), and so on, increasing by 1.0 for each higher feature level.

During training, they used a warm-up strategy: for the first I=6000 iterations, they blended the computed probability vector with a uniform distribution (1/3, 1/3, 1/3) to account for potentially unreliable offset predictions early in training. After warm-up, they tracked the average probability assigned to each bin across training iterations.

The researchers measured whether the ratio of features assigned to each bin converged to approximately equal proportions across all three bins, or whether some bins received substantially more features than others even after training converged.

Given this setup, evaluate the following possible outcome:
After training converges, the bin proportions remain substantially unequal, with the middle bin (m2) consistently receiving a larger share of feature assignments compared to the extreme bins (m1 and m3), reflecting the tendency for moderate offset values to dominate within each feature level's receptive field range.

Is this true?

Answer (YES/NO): NO